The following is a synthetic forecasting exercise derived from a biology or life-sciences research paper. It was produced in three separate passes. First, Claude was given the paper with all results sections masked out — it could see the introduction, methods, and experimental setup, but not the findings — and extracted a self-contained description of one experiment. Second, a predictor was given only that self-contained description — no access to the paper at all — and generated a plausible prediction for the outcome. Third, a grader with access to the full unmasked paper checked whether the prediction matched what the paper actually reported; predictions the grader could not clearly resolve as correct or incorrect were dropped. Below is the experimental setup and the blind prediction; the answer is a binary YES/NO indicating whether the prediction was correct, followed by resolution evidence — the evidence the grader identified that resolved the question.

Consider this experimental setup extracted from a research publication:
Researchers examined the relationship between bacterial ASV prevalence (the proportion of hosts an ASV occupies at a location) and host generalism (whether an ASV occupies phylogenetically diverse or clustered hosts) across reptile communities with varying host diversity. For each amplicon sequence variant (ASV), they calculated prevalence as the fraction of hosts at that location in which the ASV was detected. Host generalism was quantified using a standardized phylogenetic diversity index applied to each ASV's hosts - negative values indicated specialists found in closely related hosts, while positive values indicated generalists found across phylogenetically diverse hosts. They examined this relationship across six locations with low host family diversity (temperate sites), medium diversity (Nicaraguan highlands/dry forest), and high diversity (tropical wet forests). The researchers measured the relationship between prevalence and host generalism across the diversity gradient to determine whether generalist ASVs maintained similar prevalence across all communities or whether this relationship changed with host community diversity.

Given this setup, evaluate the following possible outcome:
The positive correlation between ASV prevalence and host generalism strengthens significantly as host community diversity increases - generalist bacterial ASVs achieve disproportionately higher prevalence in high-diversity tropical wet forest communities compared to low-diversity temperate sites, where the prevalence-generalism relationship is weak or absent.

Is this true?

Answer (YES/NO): NO